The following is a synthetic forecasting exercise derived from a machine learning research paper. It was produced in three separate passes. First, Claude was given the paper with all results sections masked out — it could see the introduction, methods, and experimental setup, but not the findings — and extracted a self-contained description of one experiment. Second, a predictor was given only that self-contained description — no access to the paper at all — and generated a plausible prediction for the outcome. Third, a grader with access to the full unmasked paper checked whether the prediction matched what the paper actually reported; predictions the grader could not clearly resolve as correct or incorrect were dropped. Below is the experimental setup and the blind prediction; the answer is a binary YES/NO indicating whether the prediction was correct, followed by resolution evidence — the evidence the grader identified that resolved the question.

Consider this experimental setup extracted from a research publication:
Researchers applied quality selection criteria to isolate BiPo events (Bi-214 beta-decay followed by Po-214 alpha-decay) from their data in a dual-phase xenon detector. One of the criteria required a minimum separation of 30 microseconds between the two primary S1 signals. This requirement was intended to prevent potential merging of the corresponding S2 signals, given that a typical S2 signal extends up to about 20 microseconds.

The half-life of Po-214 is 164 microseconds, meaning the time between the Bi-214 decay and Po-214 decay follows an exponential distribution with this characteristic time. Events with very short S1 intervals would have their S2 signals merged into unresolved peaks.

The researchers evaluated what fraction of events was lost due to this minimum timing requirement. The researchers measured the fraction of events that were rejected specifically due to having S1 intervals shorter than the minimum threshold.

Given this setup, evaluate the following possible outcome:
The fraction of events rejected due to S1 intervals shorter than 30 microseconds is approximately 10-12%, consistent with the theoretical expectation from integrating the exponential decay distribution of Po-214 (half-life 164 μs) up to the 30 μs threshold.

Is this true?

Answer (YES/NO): NO